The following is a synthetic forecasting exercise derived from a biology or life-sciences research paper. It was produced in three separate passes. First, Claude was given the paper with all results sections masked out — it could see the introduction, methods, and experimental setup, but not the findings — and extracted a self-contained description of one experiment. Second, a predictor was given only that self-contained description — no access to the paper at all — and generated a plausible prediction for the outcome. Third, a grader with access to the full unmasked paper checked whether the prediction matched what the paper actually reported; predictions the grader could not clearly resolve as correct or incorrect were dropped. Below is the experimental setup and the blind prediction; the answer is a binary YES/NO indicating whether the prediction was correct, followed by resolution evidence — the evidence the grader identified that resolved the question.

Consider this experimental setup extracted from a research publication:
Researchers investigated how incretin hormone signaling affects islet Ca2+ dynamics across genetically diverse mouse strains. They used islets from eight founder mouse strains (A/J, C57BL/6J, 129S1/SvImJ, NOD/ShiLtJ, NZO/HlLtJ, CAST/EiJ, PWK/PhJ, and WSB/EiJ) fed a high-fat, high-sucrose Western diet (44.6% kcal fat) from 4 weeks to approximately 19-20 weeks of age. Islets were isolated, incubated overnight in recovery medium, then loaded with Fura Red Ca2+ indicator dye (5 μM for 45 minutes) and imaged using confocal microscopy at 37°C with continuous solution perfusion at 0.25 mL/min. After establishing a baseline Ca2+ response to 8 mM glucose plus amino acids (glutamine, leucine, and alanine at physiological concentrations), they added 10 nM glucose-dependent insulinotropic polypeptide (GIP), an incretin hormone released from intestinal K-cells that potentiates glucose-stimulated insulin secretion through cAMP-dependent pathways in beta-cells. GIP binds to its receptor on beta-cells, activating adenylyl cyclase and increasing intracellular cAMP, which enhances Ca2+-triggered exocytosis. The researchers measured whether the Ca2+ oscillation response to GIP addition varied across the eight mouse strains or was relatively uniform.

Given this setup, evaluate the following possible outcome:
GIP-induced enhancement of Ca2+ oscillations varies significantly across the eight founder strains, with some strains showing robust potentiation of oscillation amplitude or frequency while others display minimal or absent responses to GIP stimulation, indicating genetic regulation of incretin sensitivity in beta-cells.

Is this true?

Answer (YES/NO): YES